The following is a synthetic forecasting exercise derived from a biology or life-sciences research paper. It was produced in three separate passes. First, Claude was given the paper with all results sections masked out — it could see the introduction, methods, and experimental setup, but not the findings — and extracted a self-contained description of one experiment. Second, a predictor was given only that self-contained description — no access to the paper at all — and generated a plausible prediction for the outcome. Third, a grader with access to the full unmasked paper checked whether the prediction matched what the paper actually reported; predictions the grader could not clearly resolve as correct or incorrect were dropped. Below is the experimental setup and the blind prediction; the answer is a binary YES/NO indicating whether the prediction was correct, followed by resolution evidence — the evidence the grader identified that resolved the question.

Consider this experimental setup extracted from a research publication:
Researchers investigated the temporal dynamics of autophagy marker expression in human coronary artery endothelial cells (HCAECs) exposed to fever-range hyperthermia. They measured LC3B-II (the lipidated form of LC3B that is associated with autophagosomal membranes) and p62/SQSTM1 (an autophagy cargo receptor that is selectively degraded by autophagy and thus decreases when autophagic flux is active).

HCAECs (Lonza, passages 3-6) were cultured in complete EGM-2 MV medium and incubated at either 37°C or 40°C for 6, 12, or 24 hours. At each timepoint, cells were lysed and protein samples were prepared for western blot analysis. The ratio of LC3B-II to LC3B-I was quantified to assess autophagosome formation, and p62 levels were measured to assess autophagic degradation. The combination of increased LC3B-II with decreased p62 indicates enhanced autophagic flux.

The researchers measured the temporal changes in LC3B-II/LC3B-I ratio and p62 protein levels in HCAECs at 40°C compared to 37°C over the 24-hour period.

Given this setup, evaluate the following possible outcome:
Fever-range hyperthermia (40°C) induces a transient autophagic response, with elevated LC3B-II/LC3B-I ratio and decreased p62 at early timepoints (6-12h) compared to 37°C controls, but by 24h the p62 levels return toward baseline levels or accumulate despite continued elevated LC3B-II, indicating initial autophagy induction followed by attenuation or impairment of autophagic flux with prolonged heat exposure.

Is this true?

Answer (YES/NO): NO